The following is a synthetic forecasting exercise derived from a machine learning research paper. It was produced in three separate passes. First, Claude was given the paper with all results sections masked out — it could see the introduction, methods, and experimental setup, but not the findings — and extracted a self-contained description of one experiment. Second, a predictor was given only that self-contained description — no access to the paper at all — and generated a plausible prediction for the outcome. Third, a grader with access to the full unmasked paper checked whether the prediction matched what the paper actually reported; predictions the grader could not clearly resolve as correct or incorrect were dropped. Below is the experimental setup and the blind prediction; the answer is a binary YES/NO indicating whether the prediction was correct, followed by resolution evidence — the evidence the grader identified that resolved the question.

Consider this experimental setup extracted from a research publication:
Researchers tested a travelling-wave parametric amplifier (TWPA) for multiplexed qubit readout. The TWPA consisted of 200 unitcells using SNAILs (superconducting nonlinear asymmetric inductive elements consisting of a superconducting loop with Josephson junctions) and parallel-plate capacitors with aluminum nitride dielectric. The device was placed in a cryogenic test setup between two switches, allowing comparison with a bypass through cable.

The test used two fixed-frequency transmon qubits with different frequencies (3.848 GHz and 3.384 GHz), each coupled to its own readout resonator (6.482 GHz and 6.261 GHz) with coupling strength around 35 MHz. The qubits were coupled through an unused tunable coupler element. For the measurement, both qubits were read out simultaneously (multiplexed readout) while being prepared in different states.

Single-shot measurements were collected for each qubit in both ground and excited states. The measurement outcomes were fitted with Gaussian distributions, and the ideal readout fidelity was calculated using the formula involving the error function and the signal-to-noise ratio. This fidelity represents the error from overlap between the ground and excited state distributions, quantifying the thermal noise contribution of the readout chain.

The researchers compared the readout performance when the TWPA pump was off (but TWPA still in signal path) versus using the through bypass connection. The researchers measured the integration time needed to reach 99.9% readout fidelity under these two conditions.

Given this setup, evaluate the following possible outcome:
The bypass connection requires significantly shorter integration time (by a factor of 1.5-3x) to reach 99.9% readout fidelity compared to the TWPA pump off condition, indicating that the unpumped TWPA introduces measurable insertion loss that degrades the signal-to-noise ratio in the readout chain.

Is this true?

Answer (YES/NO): NO